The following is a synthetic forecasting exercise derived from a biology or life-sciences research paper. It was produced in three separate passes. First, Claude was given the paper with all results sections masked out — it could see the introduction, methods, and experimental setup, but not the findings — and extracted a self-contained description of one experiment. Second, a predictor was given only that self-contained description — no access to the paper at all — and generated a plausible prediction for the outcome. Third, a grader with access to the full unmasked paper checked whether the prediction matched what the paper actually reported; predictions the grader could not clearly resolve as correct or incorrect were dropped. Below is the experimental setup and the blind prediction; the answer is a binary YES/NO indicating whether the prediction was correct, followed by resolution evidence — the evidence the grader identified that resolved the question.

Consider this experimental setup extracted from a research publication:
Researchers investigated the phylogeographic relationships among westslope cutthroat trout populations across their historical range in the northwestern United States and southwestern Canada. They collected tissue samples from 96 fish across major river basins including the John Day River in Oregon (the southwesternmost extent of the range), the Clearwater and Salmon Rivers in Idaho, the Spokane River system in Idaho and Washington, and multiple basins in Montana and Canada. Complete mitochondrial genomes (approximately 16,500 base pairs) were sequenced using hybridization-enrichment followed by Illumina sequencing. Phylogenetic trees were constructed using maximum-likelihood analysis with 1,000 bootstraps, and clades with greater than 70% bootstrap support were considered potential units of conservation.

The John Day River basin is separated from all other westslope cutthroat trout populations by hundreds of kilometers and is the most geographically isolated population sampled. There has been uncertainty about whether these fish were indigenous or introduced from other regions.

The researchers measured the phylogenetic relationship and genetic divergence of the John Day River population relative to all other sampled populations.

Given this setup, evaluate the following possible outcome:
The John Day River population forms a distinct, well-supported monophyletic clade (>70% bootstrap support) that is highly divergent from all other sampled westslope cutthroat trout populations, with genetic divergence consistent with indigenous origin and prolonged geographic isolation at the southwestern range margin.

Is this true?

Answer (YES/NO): YES